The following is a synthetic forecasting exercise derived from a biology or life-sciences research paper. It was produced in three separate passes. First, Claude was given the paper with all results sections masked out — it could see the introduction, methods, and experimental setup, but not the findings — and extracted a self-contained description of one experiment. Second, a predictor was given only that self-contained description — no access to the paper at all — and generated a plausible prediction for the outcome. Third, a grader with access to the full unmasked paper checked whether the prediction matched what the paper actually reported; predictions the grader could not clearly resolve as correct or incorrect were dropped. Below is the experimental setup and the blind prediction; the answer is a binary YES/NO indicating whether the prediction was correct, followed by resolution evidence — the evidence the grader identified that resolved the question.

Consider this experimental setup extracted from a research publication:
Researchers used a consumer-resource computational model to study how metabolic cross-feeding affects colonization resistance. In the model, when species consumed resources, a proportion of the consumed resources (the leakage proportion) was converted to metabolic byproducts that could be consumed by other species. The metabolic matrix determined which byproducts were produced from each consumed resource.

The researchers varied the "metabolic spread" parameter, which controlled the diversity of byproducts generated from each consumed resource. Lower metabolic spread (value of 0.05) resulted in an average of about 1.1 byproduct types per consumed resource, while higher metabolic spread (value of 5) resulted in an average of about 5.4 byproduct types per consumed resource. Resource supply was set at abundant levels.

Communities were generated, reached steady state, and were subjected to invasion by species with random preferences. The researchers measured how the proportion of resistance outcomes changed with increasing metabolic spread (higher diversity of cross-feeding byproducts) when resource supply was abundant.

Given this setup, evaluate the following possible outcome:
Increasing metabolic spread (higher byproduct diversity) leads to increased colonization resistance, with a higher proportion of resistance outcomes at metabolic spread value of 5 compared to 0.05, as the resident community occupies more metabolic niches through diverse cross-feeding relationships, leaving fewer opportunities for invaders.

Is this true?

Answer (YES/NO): NO